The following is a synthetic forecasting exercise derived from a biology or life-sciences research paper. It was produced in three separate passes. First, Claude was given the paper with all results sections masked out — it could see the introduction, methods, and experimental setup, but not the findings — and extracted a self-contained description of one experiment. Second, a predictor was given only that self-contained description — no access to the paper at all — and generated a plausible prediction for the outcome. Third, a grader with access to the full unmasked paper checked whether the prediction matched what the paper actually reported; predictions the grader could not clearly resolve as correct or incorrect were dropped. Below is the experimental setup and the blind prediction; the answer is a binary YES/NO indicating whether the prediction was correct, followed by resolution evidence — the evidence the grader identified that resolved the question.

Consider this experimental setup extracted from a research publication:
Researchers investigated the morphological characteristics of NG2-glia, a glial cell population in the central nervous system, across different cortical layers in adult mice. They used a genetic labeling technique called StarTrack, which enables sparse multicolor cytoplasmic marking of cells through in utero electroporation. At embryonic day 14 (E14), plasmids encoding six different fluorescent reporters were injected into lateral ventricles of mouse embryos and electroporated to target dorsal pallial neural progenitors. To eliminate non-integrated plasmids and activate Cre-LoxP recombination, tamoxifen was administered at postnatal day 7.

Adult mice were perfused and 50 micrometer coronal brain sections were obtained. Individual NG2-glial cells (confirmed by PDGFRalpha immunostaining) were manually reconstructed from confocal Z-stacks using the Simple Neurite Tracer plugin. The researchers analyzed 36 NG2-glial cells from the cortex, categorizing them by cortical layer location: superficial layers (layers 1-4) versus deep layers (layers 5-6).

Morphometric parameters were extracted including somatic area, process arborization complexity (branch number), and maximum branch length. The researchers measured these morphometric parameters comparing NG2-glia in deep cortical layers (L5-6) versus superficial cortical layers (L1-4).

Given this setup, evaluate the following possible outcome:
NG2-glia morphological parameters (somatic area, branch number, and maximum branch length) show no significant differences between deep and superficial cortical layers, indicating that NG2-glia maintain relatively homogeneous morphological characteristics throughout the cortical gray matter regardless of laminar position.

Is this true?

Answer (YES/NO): NO